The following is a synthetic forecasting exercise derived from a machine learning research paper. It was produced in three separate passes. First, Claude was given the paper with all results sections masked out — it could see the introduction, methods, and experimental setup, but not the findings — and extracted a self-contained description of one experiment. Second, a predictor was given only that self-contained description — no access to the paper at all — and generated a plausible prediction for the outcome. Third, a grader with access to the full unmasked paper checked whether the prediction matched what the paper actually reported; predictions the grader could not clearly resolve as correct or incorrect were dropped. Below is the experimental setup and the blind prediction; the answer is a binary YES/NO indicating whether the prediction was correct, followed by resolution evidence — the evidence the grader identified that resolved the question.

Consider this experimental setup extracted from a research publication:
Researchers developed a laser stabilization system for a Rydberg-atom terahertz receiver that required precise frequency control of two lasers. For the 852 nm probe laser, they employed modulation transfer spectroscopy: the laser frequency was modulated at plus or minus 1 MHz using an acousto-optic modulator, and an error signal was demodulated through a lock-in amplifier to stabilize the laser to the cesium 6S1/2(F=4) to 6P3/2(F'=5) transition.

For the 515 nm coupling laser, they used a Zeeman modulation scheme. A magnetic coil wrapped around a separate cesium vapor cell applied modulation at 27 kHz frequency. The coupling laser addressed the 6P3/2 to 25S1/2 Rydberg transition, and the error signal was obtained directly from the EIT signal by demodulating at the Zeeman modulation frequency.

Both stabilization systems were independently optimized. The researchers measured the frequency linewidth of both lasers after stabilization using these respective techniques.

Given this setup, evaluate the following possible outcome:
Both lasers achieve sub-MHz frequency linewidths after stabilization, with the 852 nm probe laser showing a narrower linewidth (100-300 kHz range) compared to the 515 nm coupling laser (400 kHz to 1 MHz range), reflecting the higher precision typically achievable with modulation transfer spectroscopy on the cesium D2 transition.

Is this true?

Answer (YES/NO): NO